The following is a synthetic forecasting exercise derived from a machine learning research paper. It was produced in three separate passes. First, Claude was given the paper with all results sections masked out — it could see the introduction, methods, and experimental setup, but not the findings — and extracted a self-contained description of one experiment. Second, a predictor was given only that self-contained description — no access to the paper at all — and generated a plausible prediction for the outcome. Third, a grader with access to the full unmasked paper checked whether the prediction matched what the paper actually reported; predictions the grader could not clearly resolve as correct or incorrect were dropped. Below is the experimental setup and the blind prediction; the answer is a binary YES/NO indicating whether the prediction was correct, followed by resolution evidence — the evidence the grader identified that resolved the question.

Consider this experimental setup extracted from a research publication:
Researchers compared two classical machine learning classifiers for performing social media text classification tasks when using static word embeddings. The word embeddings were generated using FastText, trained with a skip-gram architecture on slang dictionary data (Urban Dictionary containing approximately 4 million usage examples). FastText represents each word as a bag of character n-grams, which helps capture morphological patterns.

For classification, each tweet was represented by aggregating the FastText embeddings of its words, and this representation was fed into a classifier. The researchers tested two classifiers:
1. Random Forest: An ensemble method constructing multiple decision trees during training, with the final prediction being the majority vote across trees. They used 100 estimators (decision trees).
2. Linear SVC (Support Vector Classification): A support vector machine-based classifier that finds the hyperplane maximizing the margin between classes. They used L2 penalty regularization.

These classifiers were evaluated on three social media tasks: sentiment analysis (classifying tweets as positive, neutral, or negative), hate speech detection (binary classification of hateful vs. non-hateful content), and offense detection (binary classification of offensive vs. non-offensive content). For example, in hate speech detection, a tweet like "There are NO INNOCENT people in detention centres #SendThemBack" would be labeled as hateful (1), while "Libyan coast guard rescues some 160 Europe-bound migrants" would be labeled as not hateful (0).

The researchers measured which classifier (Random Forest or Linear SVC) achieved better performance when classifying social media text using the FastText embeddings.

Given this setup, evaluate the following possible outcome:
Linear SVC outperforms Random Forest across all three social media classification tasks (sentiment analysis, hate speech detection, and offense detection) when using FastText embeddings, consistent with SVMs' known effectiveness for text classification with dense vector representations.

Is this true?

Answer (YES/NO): NO